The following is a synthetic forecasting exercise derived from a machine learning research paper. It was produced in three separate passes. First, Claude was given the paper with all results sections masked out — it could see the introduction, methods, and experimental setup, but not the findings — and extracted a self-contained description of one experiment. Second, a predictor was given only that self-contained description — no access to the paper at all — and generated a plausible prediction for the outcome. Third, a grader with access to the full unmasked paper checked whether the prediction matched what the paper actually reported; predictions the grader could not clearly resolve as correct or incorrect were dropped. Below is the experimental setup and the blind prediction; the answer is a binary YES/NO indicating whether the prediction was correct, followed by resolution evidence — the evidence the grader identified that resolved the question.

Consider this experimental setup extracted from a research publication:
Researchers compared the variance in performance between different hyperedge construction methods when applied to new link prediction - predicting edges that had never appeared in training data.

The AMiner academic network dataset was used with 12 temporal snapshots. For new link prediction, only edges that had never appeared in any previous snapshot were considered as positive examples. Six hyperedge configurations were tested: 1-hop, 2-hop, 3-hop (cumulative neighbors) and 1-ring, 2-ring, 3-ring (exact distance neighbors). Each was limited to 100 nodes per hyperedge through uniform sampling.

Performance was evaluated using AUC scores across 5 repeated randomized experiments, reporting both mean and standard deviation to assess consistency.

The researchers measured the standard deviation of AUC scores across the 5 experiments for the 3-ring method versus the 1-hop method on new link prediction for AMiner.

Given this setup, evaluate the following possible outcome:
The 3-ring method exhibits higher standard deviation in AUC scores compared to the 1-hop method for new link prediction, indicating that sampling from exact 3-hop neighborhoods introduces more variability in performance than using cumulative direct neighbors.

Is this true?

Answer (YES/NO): NO